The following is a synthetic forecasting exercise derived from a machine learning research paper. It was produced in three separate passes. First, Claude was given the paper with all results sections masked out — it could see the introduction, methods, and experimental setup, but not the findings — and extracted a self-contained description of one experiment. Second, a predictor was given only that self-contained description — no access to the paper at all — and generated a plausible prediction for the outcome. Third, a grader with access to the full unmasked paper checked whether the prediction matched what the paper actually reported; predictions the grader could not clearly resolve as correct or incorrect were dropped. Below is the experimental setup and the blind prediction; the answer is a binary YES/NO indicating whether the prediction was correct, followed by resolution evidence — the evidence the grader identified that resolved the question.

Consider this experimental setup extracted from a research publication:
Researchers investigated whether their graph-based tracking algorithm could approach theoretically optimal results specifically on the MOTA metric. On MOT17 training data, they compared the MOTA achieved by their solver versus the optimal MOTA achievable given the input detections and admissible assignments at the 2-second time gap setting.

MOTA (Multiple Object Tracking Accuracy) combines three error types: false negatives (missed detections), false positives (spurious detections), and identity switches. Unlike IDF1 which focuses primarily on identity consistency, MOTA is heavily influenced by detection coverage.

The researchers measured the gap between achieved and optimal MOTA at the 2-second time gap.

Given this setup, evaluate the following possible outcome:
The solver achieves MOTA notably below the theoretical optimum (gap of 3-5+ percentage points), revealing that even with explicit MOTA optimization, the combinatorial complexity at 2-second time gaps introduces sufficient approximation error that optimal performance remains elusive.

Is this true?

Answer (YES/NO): NO